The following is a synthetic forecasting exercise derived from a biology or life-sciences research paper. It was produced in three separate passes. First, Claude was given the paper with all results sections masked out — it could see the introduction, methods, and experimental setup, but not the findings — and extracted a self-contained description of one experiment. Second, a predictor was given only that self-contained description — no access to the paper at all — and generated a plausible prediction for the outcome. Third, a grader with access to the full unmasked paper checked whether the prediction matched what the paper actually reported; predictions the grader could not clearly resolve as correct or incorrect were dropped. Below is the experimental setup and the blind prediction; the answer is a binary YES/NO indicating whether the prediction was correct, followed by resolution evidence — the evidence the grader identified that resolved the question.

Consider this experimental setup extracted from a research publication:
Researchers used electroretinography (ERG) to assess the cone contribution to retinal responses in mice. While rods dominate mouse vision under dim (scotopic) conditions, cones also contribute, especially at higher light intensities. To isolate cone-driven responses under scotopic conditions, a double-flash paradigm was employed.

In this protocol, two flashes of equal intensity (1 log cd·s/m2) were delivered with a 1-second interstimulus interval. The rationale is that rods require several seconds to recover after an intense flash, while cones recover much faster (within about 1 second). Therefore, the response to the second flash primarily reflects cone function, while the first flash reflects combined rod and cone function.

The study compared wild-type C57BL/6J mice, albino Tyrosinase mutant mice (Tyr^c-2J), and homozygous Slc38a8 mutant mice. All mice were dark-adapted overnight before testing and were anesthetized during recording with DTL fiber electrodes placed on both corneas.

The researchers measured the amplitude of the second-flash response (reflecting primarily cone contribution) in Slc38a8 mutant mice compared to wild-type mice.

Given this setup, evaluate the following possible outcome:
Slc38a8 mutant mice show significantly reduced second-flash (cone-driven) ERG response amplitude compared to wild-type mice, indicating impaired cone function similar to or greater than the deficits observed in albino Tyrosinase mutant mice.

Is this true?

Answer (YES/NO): NO